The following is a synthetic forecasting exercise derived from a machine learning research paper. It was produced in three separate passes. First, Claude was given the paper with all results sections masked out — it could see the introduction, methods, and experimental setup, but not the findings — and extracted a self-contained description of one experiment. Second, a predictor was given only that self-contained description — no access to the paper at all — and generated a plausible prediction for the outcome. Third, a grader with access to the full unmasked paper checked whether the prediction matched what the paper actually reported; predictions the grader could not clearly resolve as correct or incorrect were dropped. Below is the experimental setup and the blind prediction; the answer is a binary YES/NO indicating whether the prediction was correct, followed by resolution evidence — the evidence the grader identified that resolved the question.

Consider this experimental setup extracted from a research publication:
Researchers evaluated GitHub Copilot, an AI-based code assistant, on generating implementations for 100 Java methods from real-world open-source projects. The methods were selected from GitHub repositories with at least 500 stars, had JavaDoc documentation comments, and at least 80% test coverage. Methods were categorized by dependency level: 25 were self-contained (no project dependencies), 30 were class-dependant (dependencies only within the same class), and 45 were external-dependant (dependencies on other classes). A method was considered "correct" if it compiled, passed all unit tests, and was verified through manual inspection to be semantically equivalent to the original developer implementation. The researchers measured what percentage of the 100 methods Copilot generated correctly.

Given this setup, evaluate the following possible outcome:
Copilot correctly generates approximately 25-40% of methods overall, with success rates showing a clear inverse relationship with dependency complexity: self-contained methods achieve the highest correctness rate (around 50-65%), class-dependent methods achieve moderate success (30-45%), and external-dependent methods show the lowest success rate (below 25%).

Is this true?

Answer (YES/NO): NO